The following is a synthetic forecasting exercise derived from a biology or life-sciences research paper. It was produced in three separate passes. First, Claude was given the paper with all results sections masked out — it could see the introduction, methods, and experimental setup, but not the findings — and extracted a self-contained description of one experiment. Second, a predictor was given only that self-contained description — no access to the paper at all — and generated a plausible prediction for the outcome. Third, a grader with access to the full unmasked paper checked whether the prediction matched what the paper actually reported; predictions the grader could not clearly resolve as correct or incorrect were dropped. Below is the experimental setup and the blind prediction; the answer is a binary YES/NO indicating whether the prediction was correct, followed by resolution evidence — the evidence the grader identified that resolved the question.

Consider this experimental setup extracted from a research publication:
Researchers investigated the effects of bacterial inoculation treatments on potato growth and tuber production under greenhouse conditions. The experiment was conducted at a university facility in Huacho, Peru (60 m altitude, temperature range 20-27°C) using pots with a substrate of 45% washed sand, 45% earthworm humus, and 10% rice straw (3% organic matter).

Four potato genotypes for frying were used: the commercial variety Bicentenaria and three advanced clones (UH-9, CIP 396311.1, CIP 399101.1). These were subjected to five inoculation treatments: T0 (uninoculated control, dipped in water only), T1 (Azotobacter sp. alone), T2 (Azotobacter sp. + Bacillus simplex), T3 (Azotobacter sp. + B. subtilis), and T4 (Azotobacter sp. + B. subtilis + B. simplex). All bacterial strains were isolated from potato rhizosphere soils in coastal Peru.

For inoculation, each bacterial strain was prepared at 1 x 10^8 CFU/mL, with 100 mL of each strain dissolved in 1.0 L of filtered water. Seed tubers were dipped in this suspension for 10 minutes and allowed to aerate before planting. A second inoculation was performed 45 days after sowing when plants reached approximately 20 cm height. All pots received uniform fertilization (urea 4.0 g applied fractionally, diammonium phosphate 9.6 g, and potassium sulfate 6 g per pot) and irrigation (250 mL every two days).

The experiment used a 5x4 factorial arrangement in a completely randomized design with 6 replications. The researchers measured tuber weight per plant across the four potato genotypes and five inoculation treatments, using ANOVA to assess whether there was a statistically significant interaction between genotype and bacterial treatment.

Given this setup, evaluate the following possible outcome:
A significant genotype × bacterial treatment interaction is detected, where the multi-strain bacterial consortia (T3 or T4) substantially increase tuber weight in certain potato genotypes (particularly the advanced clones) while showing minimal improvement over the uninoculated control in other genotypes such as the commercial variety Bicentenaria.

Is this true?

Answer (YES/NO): NO